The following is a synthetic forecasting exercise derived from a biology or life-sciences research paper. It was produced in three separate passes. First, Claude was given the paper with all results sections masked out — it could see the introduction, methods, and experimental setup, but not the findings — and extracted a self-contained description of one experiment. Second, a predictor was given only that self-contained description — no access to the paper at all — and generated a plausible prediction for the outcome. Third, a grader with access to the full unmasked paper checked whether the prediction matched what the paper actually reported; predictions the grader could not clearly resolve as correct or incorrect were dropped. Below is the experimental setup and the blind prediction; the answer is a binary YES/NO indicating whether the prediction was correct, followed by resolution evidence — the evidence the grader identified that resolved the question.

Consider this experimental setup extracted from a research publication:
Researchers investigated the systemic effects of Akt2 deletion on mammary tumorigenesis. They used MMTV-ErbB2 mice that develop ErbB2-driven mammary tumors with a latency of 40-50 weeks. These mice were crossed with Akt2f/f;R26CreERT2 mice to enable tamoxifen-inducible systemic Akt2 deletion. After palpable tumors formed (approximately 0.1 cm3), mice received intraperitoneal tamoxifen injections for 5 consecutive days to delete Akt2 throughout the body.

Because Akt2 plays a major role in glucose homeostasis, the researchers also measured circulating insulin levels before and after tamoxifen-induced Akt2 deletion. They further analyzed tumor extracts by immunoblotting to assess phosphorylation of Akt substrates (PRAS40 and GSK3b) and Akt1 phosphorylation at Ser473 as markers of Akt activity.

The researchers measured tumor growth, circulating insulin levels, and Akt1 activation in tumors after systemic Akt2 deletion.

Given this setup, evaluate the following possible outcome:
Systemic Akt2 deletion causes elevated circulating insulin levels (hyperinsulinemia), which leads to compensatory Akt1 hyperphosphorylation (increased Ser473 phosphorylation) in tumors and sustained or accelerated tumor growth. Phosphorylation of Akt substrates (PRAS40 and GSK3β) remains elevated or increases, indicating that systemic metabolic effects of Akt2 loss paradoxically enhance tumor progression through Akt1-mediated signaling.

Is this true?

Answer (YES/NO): YES